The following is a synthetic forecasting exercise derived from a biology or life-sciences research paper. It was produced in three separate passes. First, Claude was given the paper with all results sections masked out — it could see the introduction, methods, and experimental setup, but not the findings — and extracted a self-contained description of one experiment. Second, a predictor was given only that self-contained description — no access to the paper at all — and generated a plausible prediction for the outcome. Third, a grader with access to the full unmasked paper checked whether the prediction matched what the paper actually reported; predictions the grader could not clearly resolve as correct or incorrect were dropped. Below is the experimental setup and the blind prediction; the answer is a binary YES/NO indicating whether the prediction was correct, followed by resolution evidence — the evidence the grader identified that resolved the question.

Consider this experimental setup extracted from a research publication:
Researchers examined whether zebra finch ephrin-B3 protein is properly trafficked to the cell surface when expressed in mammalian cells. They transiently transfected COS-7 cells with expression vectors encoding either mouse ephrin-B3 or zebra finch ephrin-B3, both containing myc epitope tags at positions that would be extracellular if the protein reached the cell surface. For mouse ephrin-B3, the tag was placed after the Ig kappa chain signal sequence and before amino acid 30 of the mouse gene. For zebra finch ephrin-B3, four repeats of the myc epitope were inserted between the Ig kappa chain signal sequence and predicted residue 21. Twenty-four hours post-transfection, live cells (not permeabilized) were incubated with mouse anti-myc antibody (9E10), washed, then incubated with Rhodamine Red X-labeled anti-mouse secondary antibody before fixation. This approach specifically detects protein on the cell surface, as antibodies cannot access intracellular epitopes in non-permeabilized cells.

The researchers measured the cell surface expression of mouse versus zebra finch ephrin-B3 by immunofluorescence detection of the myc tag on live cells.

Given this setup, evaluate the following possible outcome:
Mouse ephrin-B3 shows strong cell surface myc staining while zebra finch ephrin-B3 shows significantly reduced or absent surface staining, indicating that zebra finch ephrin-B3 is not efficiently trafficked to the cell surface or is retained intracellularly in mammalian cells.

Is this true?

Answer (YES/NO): NO